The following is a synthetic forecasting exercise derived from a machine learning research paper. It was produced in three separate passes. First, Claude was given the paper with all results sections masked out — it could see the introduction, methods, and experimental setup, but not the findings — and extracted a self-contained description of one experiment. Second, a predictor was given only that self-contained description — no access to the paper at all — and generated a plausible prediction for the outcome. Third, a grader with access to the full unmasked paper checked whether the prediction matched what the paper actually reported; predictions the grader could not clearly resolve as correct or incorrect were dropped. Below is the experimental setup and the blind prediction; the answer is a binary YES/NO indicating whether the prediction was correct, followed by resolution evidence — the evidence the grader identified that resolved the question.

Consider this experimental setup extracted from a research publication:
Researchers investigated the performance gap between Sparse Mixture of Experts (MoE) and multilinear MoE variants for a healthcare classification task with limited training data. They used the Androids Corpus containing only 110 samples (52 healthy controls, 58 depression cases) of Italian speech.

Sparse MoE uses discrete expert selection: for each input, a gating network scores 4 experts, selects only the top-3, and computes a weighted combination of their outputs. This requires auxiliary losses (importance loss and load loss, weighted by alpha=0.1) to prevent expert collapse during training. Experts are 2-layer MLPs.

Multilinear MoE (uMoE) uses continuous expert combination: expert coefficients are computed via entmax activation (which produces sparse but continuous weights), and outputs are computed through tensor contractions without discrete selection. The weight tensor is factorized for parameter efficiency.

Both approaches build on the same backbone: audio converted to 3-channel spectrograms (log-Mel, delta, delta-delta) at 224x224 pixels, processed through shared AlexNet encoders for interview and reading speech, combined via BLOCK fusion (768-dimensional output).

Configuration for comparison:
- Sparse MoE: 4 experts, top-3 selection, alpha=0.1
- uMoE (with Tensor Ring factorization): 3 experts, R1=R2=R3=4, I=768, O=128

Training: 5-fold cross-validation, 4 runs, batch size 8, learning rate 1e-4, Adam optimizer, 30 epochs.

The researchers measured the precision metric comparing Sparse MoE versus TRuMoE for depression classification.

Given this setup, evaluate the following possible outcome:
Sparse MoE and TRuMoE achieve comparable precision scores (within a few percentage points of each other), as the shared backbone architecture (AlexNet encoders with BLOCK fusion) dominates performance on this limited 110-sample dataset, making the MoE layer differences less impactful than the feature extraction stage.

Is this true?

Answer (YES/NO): NO